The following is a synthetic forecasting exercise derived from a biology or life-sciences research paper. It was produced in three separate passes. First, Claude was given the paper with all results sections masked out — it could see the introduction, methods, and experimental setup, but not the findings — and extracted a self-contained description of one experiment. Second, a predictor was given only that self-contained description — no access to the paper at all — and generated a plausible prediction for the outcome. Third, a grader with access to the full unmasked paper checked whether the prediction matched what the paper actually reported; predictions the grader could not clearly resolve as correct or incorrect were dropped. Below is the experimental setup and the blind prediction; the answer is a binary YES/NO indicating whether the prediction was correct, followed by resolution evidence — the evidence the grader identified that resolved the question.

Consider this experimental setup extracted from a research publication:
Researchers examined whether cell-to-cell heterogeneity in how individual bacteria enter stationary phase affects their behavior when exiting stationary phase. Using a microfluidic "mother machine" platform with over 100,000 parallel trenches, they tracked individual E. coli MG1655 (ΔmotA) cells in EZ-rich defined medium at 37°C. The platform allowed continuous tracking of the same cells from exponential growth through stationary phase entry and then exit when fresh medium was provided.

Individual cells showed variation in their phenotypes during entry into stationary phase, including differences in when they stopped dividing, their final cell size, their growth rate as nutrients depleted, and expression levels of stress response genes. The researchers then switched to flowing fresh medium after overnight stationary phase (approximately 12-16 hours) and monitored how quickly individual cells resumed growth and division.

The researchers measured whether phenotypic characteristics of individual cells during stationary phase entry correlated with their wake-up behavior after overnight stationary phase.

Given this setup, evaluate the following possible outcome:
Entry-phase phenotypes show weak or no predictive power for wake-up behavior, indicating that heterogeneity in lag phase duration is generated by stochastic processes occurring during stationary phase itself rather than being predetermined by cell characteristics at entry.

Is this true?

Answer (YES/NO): NO